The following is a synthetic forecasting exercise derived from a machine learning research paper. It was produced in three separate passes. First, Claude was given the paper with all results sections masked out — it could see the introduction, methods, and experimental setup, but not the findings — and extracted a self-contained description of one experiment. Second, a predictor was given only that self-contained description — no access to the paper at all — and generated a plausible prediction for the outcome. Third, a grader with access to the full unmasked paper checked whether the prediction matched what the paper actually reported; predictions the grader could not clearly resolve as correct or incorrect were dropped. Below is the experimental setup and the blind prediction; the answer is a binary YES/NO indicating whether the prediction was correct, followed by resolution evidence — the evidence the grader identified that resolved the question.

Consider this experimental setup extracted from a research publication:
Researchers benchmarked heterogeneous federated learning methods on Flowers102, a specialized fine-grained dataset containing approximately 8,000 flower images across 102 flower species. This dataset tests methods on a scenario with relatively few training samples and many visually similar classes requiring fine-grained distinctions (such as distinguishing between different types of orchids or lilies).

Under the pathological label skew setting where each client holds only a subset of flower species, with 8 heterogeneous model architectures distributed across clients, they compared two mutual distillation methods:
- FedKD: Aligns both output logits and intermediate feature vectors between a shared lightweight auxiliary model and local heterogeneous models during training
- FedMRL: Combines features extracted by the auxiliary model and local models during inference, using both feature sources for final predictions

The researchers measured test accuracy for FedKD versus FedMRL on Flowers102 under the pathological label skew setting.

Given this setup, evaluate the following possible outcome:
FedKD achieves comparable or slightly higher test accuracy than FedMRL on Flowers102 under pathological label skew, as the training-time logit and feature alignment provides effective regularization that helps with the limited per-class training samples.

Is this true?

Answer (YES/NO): NO